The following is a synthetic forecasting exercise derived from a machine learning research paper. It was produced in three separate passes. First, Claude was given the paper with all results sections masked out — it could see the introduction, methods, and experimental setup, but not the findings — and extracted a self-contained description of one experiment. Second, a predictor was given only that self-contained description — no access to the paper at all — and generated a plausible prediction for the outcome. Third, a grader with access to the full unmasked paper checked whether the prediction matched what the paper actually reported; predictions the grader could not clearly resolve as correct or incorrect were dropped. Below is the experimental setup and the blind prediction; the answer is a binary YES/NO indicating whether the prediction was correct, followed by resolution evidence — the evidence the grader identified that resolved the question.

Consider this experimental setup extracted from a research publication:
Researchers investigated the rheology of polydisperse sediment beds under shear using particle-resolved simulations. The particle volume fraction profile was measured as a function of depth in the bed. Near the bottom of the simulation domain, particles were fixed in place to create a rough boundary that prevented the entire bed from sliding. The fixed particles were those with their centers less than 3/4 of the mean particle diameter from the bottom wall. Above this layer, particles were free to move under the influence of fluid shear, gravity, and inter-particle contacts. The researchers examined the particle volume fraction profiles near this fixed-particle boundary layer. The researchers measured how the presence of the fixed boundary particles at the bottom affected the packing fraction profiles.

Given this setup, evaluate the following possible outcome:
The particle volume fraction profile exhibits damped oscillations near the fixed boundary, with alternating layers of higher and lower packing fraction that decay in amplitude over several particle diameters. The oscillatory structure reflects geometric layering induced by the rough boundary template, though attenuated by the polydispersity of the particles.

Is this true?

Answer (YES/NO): YES